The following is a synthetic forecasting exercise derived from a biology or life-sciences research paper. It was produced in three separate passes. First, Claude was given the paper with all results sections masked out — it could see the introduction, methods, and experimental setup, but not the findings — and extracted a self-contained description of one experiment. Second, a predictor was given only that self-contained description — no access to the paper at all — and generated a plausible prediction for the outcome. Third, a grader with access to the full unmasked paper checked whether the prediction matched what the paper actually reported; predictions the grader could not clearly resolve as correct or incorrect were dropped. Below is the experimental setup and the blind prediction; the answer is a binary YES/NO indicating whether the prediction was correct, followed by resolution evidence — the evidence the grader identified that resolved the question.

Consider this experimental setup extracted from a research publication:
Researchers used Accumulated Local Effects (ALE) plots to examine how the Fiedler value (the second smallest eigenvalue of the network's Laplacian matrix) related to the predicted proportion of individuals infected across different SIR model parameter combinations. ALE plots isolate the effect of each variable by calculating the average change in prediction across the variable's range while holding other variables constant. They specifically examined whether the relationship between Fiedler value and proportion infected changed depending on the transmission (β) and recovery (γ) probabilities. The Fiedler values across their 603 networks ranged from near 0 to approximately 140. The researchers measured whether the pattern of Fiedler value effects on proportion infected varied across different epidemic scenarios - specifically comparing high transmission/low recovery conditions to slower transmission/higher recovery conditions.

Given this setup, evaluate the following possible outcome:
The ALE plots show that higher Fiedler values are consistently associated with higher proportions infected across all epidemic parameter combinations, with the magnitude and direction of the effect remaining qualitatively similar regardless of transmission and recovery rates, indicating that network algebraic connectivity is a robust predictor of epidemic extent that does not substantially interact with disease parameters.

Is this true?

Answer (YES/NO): NO